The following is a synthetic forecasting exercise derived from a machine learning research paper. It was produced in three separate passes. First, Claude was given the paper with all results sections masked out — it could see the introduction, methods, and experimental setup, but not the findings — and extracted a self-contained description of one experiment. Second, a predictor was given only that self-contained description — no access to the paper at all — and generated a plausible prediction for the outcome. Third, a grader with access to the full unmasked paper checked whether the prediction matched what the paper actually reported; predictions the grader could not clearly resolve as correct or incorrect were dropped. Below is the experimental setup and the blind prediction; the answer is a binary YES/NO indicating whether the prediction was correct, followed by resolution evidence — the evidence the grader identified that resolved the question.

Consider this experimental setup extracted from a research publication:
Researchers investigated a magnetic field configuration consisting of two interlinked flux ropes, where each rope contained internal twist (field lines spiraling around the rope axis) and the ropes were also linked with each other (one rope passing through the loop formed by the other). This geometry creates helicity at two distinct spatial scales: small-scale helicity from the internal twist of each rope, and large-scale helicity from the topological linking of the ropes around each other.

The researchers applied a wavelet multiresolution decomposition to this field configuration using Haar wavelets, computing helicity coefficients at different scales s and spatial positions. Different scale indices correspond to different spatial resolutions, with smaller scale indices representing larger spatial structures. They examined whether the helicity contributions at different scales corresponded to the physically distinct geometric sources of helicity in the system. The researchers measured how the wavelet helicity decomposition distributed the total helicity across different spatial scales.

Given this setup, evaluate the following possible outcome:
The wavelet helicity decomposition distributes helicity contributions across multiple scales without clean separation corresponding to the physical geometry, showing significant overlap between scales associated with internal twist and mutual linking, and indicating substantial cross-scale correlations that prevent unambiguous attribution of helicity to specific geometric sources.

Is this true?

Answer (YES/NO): NO